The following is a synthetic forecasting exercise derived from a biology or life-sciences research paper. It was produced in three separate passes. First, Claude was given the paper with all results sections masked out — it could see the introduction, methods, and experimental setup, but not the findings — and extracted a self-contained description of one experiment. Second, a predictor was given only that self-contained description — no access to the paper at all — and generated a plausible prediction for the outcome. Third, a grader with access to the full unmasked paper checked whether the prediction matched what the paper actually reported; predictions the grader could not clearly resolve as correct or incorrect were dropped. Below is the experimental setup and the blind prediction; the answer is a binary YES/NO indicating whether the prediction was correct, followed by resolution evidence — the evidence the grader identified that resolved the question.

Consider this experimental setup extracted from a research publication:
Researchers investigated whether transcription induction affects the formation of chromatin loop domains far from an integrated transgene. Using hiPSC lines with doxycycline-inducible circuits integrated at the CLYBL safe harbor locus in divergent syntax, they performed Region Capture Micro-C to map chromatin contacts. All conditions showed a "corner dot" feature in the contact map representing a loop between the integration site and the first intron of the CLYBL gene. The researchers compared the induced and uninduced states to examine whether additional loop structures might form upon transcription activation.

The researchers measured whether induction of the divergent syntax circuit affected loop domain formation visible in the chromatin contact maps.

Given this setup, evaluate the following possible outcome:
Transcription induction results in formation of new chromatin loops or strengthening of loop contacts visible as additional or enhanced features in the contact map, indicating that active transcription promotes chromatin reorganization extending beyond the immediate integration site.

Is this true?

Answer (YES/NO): YES